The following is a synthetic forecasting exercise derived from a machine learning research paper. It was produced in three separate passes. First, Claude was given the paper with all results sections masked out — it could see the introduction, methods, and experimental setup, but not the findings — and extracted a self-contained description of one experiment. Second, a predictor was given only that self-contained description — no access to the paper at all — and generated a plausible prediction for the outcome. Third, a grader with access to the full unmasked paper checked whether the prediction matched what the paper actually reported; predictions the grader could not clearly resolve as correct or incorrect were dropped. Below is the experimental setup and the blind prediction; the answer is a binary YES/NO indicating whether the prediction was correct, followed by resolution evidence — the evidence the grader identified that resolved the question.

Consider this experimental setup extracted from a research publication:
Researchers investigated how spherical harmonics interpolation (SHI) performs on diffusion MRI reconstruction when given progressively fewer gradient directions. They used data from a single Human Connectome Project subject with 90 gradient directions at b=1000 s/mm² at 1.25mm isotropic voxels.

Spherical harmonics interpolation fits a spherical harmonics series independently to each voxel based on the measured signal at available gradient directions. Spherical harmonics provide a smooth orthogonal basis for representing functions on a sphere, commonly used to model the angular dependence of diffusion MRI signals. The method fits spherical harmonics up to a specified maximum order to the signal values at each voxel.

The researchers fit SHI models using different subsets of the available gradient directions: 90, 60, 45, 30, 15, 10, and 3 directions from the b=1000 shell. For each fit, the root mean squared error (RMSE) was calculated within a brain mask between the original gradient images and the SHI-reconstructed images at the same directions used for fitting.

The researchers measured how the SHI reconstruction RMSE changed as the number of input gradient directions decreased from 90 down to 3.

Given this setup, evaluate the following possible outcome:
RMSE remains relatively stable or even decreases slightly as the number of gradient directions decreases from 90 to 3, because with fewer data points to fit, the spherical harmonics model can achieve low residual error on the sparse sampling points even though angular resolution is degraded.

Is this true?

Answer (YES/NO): YES